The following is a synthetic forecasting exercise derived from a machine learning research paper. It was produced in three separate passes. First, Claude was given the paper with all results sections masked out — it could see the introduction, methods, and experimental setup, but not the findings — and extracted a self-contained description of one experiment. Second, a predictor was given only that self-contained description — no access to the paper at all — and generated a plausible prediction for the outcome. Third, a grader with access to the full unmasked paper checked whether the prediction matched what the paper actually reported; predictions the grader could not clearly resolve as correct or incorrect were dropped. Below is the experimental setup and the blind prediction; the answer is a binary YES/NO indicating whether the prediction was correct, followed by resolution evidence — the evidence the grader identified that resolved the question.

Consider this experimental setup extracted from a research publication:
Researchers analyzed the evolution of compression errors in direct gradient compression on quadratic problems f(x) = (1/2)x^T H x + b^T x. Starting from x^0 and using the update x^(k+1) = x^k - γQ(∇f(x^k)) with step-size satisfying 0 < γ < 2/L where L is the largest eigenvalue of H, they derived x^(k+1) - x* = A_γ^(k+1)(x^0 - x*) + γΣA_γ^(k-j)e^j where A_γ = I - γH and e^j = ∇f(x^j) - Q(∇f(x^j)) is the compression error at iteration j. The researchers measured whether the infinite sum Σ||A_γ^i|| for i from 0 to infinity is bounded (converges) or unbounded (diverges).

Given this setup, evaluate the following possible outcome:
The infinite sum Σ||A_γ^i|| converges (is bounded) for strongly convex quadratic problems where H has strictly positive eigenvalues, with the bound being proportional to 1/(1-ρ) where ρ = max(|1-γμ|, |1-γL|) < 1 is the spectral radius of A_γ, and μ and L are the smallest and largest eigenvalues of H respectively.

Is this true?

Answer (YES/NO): YES